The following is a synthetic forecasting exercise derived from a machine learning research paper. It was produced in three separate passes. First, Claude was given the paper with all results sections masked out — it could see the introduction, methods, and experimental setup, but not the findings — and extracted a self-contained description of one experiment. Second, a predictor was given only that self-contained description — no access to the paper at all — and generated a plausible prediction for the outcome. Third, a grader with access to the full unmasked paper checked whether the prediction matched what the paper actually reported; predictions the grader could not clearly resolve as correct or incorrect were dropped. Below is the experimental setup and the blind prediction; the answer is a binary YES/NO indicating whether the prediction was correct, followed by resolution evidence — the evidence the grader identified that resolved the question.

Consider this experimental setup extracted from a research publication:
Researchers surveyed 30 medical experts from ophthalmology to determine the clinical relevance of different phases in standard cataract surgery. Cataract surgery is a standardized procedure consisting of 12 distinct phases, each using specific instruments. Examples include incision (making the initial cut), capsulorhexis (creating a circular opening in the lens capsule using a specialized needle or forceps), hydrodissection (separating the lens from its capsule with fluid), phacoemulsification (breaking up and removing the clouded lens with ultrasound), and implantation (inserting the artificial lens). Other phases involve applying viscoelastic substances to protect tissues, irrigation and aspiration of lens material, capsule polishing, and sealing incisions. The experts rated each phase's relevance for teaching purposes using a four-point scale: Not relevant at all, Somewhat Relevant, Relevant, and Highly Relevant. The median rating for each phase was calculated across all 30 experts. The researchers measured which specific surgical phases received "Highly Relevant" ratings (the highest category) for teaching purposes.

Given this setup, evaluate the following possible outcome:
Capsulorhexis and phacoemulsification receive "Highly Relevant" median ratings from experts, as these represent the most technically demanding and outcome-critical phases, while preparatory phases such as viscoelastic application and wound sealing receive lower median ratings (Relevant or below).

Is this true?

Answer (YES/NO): YES